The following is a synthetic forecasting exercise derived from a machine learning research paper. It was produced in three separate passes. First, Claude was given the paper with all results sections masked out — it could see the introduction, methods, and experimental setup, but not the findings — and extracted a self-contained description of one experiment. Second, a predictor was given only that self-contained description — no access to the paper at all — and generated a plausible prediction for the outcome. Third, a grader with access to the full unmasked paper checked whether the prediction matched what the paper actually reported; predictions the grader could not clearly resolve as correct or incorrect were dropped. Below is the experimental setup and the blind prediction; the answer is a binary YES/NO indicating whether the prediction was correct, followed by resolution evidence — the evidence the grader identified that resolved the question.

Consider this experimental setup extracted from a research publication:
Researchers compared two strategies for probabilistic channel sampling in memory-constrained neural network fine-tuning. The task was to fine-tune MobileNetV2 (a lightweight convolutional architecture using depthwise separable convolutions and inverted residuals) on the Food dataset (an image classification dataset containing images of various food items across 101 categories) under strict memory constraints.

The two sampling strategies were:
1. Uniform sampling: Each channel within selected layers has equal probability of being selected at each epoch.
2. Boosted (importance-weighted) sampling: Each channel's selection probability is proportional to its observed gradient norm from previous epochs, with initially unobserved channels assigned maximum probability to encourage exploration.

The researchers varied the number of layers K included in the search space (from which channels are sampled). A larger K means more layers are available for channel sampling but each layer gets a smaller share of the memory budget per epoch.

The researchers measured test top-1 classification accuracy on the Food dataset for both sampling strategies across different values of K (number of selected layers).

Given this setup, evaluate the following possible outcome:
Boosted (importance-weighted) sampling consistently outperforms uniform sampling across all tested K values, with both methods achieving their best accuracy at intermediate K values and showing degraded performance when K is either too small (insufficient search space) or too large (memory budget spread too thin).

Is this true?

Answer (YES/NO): NO